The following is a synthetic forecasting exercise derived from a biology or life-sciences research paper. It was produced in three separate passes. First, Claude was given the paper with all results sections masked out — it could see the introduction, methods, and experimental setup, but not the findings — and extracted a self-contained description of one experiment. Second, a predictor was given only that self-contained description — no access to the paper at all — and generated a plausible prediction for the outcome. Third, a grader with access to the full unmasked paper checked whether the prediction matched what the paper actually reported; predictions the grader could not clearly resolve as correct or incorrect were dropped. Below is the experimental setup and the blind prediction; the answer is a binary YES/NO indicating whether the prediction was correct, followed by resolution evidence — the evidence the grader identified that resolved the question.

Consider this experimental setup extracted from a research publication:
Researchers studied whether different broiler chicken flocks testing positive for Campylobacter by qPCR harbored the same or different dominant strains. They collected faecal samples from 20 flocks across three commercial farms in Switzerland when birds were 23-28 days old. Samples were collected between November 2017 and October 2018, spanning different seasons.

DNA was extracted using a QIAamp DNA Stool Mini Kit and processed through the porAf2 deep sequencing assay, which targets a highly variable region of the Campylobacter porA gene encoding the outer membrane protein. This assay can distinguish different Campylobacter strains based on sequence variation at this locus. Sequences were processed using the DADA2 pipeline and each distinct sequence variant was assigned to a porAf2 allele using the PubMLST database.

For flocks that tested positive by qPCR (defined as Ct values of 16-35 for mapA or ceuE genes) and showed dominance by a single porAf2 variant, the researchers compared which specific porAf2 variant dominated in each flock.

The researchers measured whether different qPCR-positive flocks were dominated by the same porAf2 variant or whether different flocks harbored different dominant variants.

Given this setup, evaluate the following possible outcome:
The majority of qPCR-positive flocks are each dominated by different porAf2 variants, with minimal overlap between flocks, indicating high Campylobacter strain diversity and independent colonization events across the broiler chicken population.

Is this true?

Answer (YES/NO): YES